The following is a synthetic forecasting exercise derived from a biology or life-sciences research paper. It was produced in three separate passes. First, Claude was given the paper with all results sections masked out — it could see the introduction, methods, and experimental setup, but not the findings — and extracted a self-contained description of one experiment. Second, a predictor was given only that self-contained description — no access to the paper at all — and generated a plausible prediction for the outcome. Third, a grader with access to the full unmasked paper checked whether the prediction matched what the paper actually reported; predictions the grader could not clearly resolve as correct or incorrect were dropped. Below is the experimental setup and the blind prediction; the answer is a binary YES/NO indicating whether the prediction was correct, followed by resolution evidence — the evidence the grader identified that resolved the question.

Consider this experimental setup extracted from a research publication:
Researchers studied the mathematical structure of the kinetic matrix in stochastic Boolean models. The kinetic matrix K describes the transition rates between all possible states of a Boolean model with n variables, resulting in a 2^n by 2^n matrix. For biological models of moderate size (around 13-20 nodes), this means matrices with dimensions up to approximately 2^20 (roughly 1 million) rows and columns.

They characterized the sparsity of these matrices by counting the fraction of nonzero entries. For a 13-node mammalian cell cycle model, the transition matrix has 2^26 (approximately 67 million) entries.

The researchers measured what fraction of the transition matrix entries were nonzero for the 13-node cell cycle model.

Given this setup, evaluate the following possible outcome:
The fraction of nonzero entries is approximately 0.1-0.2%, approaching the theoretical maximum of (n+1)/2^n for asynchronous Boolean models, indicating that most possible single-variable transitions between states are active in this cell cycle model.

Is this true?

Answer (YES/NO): NO